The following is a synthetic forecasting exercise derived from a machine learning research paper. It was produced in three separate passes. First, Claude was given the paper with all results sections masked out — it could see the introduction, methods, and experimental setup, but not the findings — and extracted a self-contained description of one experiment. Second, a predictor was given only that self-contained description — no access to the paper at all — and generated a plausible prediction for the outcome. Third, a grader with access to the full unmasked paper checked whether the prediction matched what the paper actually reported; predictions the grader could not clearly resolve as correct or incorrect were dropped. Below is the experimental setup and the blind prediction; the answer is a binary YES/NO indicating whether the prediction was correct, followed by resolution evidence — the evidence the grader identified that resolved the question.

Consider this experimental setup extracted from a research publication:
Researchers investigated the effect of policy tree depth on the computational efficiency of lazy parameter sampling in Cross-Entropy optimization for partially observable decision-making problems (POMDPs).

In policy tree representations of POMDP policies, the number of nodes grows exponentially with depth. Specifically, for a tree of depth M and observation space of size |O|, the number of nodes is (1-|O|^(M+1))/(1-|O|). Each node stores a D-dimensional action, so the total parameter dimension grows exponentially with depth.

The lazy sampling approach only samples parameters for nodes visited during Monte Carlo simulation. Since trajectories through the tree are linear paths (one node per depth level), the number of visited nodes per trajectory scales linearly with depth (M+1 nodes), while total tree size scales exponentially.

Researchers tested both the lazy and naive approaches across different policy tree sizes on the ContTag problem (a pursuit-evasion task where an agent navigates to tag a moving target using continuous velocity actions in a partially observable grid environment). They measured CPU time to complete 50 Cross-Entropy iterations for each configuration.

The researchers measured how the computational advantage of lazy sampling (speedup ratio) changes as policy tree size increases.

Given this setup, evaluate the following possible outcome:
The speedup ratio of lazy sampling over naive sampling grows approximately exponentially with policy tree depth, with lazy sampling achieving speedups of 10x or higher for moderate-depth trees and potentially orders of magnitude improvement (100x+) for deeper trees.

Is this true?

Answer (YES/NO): NO